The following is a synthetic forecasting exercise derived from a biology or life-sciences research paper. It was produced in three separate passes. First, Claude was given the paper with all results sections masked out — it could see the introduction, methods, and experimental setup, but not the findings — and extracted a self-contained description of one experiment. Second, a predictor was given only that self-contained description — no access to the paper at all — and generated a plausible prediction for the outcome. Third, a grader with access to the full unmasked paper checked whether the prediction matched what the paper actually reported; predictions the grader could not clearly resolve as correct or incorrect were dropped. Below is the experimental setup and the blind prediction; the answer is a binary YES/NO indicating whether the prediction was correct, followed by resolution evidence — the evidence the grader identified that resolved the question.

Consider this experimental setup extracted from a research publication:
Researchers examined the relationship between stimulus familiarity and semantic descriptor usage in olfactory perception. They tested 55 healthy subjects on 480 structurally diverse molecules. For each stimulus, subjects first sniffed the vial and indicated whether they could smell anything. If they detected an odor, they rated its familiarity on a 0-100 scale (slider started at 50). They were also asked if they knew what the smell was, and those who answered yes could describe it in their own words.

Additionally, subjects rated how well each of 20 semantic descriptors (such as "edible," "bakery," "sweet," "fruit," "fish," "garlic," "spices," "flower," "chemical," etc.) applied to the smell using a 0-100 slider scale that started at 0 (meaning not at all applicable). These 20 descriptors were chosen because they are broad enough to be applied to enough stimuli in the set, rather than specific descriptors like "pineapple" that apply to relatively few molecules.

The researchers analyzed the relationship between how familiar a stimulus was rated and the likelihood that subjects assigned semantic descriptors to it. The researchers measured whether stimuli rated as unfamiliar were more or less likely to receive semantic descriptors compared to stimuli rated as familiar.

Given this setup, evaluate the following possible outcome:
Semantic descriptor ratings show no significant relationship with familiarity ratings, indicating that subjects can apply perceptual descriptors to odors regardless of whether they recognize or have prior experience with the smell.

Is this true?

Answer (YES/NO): NO